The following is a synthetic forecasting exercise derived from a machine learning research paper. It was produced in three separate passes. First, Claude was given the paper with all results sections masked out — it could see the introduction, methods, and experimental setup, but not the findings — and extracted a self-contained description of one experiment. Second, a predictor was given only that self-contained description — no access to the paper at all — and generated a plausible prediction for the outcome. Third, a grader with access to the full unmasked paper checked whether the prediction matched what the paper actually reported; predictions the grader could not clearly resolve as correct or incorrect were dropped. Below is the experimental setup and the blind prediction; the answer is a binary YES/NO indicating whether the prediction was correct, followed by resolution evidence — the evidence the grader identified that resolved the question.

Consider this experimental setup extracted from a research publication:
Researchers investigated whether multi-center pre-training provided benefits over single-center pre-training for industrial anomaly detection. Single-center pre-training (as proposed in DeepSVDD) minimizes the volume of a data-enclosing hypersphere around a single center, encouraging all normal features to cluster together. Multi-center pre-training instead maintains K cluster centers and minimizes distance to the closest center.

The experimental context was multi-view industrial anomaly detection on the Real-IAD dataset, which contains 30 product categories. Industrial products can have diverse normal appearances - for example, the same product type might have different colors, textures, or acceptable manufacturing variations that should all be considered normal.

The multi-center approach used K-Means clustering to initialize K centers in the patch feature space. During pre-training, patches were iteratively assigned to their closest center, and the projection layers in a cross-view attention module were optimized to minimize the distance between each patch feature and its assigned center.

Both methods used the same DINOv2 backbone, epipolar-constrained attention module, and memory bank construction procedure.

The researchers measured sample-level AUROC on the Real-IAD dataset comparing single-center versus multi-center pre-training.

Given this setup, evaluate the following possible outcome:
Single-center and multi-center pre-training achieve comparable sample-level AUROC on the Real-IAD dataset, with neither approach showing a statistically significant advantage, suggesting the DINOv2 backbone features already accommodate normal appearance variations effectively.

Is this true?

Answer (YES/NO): NO